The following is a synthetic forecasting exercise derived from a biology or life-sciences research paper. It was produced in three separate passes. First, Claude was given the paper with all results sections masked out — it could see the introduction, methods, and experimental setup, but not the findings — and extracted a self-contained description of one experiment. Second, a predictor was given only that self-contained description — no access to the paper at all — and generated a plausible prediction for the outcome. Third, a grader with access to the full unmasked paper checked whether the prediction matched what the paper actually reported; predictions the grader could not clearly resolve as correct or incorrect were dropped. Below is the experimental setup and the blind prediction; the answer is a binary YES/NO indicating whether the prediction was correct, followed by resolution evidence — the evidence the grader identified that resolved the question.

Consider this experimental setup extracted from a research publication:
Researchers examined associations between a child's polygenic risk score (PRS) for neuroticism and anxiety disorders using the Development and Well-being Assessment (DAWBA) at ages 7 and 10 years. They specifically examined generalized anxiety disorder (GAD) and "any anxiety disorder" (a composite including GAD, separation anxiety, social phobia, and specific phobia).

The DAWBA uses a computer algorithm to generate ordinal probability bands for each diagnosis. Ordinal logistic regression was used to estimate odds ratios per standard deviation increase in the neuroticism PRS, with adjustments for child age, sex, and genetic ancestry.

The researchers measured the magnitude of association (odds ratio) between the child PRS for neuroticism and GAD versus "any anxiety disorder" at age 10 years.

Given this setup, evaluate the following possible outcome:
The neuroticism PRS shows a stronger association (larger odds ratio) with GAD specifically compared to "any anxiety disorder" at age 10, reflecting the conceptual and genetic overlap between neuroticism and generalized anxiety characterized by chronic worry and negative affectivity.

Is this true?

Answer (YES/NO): NO